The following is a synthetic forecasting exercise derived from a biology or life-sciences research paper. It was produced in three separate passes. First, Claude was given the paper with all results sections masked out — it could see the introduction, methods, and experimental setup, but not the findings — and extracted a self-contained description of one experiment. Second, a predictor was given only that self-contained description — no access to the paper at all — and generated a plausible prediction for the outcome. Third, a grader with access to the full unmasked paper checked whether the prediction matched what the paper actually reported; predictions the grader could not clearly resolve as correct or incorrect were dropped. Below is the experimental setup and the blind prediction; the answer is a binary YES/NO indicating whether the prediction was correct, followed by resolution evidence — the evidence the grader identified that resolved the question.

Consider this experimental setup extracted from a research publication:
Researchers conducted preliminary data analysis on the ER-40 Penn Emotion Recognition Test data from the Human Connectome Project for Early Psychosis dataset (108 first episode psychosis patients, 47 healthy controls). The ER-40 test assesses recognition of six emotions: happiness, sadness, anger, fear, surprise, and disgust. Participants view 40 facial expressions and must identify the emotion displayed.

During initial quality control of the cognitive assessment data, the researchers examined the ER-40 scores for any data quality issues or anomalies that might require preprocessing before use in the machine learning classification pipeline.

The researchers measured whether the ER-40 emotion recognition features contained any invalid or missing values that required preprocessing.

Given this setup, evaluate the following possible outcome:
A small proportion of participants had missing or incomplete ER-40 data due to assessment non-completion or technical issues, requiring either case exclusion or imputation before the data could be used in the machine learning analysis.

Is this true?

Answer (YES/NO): YES